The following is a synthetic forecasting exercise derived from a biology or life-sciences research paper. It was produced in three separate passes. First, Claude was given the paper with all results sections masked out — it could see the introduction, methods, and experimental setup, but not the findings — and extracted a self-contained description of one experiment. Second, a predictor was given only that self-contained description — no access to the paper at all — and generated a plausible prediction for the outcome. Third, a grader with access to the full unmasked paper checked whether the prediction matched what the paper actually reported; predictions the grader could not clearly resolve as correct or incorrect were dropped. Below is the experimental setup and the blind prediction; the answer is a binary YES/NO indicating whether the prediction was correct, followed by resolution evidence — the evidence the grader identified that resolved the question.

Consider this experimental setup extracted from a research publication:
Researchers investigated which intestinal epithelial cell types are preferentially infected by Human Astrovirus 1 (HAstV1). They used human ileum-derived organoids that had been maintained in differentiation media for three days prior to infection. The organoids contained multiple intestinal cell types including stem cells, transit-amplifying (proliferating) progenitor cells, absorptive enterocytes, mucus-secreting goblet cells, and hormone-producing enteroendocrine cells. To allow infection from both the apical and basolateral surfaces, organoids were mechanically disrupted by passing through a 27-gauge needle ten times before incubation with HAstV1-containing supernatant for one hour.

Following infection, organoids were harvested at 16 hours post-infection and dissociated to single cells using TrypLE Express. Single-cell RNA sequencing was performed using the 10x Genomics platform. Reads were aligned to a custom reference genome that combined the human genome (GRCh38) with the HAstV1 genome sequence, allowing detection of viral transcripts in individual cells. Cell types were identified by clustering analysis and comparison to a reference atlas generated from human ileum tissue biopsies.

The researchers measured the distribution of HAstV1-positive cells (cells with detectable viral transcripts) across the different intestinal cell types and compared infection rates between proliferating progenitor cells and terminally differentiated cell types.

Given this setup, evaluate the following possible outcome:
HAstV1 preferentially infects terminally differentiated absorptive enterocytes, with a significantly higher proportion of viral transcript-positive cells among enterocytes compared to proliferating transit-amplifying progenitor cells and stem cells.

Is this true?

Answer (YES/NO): NO